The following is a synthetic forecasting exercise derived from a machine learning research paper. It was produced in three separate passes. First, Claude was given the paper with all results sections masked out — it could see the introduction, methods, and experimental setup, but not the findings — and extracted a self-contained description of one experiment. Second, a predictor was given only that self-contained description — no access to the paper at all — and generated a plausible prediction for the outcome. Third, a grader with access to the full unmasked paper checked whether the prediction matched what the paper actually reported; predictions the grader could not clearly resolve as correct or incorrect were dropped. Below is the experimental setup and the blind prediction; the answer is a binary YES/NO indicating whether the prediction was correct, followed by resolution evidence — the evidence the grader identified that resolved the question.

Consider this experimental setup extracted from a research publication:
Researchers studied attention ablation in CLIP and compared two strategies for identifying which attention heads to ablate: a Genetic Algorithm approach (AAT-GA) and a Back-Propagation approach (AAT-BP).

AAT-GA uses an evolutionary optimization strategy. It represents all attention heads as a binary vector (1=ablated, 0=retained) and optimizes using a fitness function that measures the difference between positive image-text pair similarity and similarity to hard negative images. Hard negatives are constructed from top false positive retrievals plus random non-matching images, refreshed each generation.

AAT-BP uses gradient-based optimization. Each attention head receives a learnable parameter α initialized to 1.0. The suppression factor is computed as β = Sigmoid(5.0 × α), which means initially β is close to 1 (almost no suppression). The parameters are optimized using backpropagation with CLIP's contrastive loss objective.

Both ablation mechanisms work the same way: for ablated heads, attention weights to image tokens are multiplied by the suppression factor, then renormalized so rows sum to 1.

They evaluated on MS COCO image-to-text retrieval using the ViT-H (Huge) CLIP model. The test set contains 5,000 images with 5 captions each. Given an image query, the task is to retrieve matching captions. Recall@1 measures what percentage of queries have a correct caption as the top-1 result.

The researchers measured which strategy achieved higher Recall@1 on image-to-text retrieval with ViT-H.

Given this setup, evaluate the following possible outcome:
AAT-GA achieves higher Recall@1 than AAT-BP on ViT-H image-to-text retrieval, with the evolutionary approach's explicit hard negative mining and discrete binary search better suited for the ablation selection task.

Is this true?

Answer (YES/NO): YES